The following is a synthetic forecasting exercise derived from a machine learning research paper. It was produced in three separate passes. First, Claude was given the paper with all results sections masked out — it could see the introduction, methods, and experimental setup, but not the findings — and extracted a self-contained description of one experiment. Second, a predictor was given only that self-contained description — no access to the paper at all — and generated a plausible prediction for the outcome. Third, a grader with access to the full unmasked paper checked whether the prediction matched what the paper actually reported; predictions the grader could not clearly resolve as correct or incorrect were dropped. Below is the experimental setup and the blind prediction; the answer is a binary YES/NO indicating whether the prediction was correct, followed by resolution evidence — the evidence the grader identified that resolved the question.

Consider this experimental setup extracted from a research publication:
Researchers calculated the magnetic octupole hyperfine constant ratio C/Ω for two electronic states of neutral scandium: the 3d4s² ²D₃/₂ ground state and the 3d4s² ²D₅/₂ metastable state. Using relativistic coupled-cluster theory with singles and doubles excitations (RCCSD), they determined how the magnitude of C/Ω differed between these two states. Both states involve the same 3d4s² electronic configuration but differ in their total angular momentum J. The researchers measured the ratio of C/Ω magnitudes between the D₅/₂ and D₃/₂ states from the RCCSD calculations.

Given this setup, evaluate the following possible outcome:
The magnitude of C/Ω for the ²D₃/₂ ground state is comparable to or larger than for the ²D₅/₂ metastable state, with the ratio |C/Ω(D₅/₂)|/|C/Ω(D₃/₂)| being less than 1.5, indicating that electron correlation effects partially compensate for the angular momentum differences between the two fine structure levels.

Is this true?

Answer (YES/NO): NO